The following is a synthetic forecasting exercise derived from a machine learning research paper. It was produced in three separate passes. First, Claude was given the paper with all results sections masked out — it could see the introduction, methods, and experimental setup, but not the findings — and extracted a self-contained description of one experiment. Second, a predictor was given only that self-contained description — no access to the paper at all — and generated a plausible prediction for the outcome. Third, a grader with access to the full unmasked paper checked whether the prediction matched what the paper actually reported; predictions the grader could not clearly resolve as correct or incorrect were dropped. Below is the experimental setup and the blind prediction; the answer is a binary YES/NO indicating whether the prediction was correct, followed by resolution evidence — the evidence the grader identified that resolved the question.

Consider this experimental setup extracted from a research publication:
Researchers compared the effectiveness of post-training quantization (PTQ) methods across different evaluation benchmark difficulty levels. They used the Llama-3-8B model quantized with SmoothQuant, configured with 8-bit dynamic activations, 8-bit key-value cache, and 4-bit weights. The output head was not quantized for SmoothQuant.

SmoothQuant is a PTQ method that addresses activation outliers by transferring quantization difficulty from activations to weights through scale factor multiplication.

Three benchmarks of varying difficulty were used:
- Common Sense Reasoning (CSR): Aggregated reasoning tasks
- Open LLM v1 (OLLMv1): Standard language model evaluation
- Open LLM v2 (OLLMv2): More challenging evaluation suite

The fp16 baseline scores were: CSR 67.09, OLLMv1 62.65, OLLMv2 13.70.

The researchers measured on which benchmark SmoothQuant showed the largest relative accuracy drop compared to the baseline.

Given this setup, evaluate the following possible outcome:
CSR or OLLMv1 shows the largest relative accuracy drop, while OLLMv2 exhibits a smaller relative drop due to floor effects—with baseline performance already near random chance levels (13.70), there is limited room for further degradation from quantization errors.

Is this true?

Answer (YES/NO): NO